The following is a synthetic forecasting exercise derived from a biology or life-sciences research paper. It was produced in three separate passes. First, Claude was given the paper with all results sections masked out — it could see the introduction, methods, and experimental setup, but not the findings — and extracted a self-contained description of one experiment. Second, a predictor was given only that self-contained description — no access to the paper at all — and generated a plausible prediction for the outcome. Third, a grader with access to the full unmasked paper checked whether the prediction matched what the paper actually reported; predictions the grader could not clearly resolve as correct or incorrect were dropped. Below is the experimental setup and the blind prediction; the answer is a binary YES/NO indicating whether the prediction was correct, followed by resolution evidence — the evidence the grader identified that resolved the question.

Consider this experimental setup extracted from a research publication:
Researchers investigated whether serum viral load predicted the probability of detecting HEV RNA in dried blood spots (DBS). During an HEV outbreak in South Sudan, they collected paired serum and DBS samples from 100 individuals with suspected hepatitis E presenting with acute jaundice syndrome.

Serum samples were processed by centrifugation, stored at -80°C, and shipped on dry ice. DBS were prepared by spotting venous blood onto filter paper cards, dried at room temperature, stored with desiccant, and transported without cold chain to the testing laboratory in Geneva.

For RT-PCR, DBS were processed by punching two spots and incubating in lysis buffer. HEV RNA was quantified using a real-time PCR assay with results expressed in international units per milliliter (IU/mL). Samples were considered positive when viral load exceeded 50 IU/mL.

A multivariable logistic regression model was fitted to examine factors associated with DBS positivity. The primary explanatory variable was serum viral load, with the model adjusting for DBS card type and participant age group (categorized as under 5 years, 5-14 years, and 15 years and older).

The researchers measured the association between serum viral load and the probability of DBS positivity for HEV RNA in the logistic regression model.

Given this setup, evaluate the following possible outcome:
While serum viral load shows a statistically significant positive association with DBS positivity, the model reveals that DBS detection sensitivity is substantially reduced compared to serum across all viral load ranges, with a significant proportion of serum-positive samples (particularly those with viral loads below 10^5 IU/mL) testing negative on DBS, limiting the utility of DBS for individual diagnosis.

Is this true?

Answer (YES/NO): NO